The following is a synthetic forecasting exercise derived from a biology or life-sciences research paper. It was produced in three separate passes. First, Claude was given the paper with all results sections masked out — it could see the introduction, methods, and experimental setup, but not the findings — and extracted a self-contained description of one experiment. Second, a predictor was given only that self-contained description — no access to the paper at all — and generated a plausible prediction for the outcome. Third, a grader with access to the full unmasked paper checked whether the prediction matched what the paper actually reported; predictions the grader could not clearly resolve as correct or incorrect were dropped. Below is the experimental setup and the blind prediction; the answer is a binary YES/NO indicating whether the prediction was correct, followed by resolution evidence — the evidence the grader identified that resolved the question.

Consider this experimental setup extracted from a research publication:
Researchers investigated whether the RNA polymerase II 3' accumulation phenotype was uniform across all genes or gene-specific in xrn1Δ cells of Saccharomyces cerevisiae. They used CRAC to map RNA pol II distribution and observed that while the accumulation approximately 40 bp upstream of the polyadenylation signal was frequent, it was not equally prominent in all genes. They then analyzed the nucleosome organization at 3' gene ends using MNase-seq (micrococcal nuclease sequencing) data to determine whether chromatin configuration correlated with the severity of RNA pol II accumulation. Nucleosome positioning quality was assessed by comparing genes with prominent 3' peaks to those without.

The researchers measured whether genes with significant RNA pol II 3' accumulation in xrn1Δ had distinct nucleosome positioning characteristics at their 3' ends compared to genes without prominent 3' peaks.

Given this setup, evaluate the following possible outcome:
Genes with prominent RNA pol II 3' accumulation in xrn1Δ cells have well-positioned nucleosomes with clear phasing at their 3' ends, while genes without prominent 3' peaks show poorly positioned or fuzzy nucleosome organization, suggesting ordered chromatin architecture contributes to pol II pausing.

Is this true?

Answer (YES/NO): NO